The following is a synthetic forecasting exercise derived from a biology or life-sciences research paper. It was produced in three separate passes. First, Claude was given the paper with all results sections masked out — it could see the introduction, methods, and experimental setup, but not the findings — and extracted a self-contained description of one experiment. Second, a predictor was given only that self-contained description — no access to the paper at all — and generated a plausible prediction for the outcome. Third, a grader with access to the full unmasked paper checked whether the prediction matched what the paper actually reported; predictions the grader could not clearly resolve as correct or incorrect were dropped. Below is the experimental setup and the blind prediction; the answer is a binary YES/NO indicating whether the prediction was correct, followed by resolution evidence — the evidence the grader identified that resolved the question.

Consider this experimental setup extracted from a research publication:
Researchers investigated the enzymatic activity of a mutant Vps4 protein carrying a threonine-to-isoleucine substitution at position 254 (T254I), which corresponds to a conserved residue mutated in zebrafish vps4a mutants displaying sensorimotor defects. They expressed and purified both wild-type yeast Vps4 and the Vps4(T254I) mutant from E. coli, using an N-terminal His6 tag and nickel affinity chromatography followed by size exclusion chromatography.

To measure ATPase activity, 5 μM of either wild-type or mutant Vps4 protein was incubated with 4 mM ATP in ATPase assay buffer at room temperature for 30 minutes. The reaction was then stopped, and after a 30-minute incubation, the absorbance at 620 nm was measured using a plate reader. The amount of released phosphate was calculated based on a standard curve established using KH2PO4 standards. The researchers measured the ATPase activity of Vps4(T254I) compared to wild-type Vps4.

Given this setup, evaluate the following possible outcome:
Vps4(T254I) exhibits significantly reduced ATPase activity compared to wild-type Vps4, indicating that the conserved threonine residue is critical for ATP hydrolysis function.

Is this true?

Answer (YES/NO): YES